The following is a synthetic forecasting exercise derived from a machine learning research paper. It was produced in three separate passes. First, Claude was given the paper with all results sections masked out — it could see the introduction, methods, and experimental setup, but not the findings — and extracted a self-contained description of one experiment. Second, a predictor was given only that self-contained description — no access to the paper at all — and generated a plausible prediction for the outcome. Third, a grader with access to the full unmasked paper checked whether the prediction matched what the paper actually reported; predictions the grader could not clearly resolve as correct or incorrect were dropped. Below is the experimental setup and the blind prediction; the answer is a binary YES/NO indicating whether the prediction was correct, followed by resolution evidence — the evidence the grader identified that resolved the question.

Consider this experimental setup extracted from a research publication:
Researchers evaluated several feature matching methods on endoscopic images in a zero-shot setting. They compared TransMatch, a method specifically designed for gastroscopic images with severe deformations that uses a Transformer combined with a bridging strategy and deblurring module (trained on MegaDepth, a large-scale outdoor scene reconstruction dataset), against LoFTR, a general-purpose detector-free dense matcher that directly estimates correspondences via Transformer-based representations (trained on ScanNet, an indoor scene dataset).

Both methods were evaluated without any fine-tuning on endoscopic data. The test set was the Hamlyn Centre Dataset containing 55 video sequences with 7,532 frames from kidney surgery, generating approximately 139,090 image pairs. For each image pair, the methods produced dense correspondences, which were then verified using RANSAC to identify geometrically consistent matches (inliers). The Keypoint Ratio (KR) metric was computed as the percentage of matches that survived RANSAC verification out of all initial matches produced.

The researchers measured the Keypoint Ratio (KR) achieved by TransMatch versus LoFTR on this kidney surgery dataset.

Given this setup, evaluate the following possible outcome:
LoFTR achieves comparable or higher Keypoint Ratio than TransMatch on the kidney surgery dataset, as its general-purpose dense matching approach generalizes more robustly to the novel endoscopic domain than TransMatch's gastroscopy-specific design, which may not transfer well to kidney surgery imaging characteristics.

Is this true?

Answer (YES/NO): YES